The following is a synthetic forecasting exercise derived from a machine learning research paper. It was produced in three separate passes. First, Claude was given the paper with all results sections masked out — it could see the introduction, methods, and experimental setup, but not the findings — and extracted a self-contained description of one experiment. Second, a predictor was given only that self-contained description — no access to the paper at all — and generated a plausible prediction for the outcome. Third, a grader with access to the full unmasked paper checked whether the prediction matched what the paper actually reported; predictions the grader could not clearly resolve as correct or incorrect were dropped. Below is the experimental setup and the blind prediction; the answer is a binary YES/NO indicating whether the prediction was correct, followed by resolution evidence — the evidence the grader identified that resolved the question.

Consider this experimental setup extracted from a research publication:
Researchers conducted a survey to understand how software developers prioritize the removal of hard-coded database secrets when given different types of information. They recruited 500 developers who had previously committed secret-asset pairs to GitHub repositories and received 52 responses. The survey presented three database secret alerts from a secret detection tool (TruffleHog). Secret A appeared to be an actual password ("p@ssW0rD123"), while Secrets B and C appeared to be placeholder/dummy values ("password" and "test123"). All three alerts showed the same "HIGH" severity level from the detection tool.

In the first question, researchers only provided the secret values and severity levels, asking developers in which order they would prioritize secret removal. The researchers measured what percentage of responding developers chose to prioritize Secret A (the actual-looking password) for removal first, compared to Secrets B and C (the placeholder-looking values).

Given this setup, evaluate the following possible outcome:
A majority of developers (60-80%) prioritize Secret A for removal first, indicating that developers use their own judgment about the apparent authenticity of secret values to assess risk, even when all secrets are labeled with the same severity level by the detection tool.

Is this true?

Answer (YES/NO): YES